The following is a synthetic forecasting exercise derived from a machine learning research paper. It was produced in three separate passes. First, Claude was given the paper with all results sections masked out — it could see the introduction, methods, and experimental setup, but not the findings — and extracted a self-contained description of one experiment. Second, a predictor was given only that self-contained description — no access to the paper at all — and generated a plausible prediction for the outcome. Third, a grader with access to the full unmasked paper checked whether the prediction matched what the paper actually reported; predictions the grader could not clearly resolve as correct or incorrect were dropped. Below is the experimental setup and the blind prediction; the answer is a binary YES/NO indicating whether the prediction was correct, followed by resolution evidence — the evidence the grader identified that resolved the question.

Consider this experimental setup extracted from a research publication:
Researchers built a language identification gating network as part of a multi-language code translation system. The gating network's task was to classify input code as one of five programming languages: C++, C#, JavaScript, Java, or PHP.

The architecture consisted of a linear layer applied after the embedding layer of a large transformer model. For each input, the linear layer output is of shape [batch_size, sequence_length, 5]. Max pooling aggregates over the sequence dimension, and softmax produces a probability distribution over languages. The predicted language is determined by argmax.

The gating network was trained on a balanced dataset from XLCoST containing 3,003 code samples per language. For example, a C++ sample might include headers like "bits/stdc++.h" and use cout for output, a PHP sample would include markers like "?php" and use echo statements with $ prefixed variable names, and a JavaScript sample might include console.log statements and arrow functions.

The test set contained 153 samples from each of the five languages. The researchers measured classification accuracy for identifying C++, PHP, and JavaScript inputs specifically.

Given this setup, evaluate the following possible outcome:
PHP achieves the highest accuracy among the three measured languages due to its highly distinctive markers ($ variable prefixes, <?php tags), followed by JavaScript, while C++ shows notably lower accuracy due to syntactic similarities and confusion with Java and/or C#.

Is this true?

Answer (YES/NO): NO